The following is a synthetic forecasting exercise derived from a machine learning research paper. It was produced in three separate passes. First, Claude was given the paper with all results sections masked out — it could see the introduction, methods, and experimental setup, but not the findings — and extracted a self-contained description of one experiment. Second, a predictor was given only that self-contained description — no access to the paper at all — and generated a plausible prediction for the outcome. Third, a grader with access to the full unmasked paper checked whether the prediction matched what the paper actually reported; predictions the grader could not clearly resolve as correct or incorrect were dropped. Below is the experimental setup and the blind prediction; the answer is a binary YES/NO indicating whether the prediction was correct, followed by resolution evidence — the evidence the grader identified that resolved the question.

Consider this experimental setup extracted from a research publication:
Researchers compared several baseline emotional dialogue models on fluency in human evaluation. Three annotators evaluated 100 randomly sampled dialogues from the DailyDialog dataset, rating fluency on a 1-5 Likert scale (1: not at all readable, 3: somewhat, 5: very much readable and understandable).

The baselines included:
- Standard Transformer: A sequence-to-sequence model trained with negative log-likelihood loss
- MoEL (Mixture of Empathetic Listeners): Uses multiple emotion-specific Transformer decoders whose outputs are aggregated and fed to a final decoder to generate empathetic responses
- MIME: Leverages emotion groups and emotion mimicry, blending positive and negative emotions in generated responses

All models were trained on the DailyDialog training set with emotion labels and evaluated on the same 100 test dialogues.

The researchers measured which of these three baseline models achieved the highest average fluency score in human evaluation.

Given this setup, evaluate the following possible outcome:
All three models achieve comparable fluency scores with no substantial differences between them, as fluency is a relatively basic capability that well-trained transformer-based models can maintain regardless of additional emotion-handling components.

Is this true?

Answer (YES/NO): YES